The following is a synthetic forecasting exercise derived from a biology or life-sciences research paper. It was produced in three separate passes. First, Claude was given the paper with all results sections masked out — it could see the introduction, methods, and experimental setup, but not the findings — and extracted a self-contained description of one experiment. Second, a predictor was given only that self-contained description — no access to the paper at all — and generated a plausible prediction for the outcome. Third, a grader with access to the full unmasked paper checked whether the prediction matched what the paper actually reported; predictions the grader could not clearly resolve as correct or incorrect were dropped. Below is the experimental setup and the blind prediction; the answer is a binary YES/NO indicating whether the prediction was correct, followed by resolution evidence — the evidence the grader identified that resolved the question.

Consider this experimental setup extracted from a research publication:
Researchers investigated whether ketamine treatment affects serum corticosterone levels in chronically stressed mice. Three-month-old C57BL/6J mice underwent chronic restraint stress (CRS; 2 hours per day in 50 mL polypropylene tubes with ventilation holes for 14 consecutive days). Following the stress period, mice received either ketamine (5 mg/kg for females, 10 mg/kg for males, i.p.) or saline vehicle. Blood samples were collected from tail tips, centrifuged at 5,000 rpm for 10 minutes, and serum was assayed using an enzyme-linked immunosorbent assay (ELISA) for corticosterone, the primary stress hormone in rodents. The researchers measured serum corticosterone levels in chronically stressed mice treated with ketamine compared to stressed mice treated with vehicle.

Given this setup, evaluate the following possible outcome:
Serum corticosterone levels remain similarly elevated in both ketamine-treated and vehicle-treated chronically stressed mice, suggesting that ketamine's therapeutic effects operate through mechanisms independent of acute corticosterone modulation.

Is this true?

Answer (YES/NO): NO